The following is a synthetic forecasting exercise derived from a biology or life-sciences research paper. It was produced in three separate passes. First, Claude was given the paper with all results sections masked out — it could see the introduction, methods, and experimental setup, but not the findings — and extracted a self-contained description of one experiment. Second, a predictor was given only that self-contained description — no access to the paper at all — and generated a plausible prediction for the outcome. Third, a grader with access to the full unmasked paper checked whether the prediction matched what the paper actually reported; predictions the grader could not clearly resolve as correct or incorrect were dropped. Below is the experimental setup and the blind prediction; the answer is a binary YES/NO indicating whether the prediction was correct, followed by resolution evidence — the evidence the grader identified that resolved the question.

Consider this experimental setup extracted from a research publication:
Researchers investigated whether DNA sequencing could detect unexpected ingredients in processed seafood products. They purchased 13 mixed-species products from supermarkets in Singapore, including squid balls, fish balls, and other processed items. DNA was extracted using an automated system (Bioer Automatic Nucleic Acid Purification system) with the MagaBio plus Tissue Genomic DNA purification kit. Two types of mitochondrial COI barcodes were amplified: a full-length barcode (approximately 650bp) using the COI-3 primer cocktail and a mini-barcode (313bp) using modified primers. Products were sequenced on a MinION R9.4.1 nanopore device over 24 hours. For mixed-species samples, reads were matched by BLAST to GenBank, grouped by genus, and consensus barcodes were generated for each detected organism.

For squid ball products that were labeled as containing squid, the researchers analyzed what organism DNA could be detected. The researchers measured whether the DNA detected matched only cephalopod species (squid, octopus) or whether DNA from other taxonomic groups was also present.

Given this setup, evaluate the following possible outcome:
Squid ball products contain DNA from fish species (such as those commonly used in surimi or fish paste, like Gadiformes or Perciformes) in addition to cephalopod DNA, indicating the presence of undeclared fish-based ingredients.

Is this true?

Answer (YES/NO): NO